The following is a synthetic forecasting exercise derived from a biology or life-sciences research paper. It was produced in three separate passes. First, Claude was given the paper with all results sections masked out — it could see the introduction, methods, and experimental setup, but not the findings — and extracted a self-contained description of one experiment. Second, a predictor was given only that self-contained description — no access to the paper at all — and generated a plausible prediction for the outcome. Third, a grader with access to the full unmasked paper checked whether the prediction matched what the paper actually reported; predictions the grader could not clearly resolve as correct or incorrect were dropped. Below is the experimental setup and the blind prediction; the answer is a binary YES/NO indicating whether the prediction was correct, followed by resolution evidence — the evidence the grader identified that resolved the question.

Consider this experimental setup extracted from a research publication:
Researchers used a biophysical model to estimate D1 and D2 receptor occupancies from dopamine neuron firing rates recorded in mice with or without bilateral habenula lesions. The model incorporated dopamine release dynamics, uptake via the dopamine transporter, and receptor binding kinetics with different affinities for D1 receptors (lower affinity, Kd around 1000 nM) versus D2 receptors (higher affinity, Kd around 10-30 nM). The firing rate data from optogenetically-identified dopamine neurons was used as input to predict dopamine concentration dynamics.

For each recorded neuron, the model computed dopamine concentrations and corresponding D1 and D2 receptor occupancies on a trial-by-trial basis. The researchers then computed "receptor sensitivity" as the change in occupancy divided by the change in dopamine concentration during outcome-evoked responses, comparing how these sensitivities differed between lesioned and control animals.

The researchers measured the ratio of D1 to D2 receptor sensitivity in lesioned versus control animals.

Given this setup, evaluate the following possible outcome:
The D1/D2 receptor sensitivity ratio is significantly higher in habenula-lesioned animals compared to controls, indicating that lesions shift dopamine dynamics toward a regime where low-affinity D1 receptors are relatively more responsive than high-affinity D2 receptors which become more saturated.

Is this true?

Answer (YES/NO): YES